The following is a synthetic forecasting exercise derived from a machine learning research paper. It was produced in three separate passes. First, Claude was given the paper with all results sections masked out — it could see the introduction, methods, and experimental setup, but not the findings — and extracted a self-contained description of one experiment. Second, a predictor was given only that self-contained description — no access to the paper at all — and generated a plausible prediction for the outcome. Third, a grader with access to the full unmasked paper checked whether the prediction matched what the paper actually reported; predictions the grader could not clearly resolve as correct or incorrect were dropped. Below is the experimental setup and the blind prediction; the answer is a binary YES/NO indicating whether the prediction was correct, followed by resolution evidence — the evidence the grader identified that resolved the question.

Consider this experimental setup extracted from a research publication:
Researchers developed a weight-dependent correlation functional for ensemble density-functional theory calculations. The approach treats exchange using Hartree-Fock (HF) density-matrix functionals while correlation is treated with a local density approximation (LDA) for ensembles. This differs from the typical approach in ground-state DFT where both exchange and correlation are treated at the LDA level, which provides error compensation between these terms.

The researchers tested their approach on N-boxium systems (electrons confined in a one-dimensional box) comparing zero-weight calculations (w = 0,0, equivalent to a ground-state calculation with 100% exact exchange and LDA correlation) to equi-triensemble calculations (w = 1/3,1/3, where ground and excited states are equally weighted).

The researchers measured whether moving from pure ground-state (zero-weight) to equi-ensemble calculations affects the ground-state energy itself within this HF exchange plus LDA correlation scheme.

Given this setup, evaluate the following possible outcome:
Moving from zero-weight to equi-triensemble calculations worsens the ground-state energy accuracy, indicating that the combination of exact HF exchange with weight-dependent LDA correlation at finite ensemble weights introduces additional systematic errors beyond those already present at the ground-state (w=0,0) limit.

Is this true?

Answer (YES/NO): NO